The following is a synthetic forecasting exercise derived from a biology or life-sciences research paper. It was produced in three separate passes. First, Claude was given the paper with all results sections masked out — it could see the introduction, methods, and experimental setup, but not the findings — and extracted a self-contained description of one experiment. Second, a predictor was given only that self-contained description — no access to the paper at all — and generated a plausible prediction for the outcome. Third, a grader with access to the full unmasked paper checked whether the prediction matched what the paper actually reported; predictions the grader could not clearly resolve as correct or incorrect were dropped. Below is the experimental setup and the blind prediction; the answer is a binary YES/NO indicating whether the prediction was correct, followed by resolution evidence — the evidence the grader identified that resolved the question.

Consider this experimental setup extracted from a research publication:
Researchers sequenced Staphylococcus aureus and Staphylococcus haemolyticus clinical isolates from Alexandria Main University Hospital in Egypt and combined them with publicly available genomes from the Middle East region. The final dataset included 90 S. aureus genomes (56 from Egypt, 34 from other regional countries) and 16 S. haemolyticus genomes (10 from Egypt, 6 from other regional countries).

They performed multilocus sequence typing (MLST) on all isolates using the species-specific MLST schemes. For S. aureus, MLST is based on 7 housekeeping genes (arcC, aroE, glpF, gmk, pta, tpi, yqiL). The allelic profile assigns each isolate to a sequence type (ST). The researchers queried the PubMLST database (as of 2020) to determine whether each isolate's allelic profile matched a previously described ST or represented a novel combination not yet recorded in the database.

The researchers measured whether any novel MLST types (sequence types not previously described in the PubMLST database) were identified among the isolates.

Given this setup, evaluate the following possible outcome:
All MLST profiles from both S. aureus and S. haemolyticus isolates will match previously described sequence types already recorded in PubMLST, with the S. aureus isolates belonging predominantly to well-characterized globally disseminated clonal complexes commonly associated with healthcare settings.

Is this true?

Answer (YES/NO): NO